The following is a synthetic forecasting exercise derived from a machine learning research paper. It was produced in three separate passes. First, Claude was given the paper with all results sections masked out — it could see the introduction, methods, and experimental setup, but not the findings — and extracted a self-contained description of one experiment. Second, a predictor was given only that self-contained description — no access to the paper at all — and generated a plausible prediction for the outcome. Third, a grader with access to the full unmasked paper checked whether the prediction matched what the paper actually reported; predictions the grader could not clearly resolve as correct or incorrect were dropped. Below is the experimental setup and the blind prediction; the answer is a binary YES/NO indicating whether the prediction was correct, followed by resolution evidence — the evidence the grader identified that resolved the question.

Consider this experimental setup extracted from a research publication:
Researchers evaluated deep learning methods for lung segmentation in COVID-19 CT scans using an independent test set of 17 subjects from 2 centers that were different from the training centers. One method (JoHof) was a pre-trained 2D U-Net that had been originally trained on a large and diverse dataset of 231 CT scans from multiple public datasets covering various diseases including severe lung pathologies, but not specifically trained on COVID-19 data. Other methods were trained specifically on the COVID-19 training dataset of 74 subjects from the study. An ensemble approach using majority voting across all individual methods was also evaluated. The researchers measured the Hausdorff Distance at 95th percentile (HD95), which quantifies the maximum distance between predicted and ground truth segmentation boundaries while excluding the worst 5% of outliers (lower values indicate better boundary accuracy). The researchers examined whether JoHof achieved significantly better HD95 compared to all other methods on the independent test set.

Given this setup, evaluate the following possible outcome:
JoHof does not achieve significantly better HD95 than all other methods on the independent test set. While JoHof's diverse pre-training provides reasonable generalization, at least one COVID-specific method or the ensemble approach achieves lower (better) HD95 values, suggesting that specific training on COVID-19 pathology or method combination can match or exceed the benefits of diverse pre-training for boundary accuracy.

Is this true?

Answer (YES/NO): NO